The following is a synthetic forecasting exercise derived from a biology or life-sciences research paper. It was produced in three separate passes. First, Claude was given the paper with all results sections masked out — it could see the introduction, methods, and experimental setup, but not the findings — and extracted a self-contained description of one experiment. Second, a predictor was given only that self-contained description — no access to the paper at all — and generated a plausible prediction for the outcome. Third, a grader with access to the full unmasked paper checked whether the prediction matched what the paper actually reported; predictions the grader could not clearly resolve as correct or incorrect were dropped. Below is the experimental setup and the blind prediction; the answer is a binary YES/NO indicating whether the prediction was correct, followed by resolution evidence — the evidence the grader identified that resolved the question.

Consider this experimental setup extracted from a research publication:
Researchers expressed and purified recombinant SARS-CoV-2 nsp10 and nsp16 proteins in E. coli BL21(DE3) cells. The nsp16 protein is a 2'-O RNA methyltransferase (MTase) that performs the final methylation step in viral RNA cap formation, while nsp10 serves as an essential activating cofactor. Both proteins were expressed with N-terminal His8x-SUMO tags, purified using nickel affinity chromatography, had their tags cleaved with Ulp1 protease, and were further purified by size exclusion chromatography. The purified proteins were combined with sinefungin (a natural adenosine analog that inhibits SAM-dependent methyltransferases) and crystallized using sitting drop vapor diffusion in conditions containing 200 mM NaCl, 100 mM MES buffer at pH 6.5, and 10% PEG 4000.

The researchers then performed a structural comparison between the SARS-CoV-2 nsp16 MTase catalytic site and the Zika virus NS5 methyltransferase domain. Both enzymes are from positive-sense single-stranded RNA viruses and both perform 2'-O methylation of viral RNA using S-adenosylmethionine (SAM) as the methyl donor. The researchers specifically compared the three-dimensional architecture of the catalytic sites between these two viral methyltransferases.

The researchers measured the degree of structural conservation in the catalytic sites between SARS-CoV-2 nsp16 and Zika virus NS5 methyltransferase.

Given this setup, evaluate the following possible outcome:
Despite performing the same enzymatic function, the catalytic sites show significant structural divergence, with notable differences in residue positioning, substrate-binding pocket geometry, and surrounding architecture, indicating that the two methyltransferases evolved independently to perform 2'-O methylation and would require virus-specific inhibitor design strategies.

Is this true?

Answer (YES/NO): YES